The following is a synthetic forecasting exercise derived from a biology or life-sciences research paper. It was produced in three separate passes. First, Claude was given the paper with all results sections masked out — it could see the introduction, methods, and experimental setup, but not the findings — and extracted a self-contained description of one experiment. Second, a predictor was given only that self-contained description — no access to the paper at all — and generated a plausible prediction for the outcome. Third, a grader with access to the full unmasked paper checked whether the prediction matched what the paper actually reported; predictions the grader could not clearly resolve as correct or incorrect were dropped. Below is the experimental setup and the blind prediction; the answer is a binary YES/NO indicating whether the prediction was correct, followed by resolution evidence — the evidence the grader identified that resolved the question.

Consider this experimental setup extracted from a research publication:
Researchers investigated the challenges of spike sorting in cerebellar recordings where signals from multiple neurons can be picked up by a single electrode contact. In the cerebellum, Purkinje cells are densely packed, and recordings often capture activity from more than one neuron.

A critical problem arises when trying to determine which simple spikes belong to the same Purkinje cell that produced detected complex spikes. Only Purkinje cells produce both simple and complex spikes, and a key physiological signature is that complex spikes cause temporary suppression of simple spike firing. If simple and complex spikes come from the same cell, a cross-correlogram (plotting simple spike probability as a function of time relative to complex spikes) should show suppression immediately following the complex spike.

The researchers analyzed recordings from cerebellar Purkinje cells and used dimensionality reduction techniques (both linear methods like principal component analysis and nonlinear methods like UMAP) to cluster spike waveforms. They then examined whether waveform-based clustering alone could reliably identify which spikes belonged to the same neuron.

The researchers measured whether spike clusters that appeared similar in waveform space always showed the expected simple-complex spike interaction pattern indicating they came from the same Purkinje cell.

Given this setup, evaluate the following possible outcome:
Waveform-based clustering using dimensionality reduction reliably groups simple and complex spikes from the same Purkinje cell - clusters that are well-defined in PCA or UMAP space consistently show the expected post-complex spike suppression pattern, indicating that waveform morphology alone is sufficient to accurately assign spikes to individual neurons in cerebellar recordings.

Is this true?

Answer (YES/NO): NO